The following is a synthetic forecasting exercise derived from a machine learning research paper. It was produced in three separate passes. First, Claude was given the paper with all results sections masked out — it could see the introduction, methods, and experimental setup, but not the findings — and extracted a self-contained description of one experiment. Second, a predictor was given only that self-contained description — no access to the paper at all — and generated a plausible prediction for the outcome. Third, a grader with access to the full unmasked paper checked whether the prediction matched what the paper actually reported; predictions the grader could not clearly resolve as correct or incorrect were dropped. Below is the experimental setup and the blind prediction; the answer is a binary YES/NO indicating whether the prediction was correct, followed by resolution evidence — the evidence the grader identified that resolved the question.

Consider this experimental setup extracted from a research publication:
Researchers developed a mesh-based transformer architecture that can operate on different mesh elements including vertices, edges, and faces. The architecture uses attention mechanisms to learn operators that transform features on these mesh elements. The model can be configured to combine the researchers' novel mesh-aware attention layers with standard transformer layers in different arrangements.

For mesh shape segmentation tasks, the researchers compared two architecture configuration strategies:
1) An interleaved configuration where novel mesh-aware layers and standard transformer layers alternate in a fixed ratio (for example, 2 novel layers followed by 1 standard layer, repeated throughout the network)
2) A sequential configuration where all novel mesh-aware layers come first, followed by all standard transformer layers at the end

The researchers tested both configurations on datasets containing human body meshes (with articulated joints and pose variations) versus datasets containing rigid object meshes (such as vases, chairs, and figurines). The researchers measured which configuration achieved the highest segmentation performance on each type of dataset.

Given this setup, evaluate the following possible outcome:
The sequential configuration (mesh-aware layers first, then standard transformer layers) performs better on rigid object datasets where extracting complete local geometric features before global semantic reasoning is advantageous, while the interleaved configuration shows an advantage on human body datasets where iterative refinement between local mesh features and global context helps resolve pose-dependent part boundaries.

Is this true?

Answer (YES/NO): YES